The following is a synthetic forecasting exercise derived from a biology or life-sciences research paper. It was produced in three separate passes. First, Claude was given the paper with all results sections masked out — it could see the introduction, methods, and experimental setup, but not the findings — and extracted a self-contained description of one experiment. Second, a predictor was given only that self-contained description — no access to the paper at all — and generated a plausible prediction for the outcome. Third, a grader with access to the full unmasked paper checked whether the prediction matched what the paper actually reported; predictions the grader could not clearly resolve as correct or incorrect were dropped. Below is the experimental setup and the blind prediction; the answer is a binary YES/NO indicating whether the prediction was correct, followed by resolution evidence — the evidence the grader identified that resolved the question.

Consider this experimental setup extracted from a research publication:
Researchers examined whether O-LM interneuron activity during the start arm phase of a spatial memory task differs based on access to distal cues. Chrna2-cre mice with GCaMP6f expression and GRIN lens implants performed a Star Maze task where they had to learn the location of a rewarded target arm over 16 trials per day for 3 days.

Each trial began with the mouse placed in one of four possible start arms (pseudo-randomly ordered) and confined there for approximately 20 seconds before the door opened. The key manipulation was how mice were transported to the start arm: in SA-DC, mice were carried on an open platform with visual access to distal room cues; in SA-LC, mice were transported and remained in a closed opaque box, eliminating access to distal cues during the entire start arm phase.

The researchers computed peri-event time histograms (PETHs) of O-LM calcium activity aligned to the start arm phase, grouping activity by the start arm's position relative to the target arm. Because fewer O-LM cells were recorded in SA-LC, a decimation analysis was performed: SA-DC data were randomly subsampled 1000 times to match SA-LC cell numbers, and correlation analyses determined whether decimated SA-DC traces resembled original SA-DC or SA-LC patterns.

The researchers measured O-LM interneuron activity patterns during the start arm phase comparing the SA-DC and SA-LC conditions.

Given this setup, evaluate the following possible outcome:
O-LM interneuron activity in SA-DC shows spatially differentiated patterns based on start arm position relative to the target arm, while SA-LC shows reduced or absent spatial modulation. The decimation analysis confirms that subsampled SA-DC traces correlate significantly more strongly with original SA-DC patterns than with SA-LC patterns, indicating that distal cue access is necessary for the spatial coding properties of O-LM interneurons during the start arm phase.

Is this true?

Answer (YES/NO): NO